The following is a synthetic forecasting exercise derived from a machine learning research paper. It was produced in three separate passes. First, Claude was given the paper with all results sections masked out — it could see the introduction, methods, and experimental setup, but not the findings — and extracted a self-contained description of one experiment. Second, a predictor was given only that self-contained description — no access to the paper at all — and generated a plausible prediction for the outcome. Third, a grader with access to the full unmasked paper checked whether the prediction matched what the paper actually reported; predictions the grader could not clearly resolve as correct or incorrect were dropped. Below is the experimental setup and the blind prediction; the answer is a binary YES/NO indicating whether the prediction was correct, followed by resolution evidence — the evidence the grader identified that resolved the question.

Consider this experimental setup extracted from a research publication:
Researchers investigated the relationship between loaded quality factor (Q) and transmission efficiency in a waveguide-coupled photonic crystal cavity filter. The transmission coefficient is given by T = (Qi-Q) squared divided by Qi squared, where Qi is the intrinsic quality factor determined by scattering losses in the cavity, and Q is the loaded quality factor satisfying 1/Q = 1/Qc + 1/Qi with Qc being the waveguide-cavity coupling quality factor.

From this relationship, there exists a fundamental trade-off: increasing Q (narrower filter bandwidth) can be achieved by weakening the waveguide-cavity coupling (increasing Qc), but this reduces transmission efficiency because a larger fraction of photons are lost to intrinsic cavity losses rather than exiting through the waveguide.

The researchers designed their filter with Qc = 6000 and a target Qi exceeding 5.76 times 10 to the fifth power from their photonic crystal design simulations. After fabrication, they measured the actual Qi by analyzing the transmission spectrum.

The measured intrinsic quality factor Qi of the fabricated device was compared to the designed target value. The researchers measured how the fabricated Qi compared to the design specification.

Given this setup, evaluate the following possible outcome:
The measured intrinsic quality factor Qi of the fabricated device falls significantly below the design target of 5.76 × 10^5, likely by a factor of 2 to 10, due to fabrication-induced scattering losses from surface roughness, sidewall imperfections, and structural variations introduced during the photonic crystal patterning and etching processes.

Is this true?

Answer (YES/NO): NO